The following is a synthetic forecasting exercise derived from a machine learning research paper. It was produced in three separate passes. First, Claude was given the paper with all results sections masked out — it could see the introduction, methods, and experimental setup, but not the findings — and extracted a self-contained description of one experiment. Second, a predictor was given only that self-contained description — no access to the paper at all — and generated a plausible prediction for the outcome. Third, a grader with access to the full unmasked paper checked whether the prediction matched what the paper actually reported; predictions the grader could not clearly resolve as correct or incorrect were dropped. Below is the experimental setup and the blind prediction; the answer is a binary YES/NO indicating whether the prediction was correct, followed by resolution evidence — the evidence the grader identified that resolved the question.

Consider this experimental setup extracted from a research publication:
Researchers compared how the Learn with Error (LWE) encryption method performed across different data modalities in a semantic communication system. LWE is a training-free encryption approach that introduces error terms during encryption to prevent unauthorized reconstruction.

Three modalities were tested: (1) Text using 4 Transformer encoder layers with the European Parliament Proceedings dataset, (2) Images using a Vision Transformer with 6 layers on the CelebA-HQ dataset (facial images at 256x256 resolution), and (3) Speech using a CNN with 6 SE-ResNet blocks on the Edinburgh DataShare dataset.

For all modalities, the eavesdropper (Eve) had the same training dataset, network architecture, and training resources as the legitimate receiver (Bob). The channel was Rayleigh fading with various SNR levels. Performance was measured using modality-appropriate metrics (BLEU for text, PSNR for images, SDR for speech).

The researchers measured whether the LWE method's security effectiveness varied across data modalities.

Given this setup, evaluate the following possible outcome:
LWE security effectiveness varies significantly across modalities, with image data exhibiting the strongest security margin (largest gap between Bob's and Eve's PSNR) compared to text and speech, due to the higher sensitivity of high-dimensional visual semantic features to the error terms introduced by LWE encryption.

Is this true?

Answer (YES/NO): NO